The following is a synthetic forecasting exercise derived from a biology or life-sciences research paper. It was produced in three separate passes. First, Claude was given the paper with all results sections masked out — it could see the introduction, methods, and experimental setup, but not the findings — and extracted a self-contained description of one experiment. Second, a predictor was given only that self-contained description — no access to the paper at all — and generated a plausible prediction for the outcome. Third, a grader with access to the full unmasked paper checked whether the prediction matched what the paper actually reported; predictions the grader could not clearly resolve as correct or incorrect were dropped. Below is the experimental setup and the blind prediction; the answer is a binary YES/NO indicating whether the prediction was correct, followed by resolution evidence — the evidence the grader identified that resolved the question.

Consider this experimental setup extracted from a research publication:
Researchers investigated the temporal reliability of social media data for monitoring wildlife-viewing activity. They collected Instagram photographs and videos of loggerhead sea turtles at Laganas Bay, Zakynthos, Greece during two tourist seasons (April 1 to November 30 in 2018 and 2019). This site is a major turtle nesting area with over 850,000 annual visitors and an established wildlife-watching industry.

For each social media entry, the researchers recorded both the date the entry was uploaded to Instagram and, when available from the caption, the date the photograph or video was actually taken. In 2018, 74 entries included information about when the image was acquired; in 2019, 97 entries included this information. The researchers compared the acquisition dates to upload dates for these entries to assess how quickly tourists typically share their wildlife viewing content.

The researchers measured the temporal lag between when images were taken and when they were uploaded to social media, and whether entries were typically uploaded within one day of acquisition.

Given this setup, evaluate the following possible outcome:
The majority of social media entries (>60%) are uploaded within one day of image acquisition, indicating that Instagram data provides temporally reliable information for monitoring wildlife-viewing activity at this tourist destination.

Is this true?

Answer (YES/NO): YES